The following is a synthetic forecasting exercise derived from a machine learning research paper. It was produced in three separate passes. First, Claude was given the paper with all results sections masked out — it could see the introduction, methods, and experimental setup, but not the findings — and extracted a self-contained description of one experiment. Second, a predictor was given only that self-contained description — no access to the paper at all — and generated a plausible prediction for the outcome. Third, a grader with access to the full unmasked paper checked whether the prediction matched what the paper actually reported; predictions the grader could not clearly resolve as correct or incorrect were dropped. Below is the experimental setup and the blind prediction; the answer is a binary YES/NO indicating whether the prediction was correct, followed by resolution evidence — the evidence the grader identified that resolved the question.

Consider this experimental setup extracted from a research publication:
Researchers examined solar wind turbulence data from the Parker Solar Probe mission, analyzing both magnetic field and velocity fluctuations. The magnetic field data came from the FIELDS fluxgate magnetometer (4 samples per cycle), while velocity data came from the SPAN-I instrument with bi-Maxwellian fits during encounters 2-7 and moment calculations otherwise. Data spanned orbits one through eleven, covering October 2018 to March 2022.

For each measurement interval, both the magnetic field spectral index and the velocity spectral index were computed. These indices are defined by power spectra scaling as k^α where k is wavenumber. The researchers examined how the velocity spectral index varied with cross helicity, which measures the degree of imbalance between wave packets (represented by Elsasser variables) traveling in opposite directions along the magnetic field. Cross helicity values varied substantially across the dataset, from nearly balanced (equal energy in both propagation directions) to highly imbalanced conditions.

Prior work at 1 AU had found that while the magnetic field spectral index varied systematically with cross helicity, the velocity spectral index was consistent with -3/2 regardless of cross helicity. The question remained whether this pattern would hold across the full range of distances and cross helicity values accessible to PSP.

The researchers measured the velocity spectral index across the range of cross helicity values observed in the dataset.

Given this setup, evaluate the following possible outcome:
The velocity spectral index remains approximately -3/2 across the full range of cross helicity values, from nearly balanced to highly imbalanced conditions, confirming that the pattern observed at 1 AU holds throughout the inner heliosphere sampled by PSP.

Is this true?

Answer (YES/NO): YES